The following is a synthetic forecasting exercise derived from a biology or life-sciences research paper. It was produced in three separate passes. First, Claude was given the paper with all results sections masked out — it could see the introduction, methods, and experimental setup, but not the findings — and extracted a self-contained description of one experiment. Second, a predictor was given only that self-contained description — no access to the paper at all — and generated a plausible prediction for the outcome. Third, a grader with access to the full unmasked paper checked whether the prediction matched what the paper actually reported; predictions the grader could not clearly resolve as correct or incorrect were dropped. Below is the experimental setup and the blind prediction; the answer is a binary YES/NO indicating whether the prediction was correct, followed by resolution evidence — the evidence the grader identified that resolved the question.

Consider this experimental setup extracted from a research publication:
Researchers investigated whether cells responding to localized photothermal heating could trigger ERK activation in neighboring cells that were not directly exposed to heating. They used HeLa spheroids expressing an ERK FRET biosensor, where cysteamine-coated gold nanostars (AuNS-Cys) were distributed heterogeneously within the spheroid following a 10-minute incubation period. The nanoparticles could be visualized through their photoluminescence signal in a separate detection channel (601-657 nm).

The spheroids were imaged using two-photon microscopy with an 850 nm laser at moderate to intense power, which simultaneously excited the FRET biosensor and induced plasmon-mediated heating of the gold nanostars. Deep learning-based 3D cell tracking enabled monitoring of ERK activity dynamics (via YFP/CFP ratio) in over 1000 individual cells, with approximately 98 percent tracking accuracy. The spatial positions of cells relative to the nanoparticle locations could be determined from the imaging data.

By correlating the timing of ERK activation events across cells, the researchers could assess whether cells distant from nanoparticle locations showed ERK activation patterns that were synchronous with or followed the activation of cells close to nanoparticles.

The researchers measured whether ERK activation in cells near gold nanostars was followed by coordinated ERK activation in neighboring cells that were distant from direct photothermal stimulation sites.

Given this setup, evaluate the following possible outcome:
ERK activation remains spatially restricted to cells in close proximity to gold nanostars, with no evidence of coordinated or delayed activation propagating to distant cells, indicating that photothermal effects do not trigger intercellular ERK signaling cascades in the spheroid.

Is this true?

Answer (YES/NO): NO